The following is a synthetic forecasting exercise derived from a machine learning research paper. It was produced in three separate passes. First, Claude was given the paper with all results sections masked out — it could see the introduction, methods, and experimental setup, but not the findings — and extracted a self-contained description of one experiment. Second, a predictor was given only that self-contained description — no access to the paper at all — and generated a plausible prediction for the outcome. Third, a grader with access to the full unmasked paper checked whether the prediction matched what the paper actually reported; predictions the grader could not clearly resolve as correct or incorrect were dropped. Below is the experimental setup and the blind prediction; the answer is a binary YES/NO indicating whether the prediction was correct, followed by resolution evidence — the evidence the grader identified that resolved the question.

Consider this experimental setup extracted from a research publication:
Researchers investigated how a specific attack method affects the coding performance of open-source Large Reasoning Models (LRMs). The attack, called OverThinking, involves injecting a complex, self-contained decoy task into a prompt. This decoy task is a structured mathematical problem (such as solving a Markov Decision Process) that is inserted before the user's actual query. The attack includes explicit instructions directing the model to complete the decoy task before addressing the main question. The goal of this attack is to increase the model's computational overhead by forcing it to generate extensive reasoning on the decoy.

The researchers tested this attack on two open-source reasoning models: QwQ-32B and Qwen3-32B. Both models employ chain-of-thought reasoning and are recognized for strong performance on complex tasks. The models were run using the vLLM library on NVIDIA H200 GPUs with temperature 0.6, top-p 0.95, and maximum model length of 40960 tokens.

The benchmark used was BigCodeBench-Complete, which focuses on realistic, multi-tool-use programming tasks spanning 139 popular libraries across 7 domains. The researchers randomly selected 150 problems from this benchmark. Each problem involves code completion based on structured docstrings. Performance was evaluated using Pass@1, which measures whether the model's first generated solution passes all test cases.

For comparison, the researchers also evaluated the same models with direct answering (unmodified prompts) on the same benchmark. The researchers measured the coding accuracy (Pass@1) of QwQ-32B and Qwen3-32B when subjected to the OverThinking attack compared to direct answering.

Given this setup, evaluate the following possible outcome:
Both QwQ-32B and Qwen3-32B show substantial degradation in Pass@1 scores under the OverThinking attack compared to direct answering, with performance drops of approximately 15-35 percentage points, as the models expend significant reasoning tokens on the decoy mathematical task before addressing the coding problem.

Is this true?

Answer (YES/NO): NO